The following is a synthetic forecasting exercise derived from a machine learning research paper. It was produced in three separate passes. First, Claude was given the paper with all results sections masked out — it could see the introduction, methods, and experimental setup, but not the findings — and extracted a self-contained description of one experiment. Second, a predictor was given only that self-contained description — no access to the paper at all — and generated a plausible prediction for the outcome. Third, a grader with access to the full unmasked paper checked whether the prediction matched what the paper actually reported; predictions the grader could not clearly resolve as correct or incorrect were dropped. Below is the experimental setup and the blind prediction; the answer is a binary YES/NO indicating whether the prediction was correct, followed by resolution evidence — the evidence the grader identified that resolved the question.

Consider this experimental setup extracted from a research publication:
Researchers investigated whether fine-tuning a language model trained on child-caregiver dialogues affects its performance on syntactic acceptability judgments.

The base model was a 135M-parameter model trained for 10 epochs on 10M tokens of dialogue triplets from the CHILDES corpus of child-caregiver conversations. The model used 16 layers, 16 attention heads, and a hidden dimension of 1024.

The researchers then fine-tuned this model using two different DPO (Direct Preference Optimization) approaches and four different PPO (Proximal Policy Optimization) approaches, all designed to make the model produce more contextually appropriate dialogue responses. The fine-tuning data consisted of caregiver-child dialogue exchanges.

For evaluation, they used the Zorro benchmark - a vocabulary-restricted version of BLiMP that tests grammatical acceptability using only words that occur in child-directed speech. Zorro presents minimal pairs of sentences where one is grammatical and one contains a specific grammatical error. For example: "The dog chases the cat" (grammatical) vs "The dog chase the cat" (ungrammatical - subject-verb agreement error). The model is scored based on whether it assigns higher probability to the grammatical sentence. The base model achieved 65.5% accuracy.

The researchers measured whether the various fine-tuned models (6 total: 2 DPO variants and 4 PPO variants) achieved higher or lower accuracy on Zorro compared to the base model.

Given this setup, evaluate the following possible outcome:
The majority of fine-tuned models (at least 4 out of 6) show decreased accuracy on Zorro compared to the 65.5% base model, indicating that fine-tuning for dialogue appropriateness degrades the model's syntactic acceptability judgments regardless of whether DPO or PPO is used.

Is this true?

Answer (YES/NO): YES